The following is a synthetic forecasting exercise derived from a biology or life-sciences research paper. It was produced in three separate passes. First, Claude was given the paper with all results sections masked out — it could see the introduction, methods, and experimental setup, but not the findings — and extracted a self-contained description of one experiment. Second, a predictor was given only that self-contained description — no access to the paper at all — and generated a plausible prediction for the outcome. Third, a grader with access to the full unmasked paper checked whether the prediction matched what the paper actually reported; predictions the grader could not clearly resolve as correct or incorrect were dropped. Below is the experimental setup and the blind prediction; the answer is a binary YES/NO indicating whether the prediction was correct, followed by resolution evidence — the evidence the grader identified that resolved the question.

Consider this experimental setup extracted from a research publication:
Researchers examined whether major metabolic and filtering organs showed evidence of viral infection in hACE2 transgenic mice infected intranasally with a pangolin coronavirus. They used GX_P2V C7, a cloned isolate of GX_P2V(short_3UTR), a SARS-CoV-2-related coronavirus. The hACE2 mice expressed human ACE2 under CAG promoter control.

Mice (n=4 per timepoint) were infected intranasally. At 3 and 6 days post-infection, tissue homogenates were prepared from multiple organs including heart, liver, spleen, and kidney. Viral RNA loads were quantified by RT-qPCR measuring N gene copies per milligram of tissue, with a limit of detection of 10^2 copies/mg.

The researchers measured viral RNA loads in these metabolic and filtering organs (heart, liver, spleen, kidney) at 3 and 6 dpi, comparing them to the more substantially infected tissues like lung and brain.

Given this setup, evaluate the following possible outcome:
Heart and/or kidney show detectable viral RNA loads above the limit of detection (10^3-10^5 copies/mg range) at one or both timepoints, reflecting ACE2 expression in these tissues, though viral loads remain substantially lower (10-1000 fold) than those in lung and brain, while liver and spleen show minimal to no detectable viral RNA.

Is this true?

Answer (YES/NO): NO